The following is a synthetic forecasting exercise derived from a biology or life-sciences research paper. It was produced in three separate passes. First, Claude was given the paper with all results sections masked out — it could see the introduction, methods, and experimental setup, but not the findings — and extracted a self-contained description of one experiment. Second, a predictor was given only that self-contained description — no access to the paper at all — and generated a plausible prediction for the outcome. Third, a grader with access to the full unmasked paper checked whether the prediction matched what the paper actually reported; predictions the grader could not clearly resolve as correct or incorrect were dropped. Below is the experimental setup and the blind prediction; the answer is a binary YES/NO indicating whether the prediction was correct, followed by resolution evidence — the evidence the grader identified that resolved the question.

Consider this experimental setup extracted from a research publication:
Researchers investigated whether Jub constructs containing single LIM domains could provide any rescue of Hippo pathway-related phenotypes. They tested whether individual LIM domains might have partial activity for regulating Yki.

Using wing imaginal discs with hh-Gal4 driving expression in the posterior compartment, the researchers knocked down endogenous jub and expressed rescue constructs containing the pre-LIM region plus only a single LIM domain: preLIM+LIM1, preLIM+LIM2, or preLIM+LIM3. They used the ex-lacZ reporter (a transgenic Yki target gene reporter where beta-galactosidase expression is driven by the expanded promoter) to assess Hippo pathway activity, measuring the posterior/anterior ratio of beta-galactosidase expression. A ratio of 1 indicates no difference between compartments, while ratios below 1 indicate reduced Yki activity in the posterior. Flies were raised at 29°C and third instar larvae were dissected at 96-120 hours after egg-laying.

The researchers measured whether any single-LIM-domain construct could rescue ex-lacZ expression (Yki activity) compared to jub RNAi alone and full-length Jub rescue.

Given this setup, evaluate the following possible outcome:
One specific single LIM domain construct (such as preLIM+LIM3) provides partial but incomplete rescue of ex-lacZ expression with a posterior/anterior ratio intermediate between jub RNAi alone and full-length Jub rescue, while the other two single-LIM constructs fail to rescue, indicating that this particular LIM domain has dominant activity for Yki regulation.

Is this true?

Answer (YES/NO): NO